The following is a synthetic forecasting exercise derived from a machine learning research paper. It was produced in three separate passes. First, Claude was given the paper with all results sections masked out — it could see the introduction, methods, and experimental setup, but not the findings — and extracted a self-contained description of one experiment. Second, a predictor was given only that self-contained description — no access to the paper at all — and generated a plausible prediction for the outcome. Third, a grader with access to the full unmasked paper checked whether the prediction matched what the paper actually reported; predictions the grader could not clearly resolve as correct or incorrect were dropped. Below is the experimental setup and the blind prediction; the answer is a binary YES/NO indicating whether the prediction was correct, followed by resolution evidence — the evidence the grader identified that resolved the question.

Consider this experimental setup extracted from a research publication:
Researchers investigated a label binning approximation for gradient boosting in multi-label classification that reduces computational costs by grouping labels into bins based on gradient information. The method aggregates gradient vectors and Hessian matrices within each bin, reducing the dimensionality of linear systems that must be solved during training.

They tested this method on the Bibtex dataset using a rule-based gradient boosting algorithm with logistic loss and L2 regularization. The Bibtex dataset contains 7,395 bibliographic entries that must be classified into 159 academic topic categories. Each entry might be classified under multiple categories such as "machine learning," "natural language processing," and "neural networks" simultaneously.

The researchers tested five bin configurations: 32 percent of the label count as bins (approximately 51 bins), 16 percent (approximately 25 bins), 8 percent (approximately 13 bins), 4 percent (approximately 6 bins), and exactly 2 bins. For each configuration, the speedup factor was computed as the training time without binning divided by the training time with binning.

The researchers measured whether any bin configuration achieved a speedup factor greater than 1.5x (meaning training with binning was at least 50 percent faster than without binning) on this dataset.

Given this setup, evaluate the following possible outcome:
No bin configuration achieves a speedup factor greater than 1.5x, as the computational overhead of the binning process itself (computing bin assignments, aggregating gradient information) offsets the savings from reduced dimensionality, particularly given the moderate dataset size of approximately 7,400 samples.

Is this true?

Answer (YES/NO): YES